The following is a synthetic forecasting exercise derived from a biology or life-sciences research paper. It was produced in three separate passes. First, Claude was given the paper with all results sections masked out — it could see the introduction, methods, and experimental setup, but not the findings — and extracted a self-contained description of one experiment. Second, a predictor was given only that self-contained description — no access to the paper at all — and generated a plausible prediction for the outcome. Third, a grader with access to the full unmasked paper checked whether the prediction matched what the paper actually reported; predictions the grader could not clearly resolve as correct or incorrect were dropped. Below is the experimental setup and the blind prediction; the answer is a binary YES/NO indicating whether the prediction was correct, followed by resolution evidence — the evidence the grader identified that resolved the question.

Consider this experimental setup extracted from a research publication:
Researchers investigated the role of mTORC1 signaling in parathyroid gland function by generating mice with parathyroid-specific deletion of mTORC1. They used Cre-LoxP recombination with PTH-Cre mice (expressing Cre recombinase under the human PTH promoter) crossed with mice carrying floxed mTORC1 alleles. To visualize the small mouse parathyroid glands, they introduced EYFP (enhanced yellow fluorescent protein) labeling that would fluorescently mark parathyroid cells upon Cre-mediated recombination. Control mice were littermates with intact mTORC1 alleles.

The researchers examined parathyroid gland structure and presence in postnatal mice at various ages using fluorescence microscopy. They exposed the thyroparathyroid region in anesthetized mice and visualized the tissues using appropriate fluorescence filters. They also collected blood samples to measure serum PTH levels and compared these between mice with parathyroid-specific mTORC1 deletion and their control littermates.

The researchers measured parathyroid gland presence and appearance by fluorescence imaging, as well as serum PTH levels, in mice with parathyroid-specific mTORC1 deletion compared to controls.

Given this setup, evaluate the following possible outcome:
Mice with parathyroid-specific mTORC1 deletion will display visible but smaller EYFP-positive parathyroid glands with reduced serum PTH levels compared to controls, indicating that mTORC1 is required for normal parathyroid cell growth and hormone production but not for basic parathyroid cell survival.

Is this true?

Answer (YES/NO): NO